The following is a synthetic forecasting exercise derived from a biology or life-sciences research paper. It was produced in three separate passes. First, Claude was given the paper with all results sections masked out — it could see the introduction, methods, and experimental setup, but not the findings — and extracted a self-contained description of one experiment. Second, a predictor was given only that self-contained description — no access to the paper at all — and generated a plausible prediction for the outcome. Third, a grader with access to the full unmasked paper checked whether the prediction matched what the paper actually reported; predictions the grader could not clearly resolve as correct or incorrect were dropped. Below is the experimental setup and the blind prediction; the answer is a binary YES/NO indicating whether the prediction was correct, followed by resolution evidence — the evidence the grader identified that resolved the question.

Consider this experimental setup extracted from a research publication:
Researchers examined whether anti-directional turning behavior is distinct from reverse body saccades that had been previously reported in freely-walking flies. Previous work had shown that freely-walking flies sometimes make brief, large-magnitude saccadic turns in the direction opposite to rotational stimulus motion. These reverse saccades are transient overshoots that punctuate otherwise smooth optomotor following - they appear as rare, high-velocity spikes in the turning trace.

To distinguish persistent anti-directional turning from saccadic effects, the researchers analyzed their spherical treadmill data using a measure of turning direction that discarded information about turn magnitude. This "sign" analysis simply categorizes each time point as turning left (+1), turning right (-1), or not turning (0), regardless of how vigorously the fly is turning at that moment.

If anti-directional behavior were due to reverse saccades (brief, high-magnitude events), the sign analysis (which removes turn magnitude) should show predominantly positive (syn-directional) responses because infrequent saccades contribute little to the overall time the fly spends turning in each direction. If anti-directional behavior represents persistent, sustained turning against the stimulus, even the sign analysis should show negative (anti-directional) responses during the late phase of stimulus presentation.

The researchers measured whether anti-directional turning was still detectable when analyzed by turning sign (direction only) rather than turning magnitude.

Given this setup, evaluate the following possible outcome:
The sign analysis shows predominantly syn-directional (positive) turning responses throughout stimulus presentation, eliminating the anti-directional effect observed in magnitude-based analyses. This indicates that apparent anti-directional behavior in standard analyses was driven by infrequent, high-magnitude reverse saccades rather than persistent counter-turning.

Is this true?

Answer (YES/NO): NO